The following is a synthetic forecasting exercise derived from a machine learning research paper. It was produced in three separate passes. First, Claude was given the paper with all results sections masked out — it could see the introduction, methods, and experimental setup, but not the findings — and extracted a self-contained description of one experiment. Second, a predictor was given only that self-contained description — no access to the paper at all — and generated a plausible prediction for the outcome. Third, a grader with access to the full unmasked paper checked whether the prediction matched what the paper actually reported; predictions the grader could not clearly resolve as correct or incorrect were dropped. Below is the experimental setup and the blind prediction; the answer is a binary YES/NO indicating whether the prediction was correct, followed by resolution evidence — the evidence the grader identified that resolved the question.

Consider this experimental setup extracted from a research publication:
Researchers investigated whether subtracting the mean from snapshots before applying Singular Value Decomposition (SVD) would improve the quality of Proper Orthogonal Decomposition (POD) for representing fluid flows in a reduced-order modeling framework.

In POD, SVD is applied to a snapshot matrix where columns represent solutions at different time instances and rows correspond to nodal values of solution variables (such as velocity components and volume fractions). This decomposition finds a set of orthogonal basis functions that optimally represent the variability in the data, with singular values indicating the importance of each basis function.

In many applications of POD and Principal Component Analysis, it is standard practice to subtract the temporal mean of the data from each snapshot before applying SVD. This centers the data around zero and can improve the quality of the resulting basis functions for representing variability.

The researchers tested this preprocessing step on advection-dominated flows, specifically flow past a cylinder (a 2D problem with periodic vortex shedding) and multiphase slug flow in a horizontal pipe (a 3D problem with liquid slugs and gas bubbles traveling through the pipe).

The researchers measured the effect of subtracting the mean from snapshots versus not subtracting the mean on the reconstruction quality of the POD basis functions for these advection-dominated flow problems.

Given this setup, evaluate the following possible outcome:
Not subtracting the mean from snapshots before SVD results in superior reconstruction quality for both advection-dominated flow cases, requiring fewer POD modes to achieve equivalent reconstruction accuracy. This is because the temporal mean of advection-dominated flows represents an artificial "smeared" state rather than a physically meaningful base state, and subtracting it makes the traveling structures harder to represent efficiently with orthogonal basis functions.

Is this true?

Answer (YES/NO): NO